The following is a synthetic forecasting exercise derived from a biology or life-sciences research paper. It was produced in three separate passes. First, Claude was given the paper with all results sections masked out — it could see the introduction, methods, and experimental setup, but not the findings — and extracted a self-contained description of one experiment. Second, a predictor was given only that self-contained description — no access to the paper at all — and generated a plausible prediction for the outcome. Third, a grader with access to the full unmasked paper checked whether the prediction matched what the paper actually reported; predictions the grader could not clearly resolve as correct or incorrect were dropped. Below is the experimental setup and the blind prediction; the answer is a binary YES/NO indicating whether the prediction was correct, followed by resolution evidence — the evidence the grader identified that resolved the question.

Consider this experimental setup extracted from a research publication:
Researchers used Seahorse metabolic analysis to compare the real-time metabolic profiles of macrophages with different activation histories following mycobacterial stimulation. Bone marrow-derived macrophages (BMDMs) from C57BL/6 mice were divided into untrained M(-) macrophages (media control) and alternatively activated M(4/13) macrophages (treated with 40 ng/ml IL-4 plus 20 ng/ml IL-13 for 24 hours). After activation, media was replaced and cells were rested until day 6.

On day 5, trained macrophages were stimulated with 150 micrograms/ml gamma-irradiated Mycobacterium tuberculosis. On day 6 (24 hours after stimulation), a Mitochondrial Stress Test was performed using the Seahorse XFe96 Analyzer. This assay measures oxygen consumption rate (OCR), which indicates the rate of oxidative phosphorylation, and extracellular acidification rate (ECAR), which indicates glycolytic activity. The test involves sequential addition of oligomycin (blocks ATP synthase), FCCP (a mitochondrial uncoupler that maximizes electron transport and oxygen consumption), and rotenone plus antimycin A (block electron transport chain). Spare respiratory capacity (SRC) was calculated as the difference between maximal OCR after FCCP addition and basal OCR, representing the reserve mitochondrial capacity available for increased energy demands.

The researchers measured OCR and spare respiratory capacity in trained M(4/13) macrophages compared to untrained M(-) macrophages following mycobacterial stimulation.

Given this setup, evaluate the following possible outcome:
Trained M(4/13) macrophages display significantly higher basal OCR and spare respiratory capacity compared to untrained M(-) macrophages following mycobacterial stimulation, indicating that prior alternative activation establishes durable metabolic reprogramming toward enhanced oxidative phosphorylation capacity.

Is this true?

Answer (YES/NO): YES